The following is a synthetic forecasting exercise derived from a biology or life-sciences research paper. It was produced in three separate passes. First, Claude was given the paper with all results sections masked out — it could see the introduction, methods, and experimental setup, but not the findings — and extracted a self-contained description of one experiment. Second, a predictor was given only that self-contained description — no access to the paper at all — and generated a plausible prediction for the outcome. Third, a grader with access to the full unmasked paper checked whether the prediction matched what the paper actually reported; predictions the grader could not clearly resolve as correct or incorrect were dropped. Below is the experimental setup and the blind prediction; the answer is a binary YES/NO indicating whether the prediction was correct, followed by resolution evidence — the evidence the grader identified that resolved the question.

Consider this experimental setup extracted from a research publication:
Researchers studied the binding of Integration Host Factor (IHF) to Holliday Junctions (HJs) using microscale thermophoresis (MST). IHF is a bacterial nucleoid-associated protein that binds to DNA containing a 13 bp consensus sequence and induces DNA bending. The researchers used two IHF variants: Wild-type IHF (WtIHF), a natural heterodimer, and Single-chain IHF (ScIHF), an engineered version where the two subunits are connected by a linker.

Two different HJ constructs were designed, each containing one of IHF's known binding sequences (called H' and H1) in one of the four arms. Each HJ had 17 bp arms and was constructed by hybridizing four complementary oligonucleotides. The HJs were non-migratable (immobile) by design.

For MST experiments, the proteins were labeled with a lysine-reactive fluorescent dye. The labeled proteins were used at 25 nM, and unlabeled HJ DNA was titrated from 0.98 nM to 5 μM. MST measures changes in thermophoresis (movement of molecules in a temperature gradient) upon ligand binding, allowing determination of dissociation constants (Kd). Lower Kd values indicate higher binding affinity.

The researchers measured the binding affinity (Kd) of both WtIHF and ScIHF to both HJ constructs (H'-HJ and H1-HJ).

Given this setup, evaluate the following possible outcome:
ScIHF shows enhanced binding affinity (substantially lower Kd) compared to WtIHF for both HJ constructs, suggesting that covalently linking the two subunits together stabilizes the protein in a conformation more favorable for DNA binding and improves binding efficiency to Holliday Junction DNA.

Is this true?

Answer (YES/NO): NO